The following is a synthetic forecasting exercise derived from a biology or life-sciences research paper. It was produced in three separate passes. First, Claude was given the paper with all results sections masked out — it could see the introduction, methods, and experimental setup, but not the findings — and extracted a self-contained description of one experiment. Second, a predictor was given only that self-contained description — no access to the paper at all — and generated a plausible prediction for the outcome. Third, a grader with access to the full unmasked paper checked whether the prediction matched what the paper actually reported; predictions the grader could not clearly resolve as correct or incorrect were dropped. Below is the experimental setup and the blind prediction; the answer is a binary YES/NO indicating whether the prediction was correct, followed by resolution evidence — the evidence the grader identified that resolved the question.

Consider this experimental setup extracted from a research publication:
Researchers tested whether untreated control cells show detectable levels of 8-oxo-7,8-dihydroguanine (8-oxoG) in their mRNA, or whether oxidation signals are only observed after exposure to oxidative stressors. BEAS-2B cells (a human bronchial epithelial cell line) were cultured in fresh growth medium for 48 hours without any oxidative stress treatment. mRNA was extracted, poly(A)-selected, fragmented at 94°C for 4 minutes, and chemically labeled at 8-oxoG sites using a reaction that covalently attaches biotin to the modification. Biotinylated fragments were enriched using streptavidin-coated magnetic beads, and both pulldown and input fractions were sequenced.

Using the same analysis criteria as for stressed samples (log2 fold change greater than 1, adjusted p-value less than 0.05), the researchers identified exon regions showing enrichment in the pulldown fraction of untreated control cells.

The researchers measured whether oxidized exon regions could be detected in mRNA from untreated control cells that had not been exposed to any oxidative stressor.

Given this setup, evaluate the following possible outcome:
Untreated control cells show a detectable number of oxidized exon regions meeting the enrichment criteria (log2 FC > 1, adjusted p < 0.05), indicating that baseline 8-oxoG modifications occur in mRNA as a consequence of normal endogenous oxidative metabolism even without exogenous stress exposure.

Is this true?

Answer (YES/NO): YES